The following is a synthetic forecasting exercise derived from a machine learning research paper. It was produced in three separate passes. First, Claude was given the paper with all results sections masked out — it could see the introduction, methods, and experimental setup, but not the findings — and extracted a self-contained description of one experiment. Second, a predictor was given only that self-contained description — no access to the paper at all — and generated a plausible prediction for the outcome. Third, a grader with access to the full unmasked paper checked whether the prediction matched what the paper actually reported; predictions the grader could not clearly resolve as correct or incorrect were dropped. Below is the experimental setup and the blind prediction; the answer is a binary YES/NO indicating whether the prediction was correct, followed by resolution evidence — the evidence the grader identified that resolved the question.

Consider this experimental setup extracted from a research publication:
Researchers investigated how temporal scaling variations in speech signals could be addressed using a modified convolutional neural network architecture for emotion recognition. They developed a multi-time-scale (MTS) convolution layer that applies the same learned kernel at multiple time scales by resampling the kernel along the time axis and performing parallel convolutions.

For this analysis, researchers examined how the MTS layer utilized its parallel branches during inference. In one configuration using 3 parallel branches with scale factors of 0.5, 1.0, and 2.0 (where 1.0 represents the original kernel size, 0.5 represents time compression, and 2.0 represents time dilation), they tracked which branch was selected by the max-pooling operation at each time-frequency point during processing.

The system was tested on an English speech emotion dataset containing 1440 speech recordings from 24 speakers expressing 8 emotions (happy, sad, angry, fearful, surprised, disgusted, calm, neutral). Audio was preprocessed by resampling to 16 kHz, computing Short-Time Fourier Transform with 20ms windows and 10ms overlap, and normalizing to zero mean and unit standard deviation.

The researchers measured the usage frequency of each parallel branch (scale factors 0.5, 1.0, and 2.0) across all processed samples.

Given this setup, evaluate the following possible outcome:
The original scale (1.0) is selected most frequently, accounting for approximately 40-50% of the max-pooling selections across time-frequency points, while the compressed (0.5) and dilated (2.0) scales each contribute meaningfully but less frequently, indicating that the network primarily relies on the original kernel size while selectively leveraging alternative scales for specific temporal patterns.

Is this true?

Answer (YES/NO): NO